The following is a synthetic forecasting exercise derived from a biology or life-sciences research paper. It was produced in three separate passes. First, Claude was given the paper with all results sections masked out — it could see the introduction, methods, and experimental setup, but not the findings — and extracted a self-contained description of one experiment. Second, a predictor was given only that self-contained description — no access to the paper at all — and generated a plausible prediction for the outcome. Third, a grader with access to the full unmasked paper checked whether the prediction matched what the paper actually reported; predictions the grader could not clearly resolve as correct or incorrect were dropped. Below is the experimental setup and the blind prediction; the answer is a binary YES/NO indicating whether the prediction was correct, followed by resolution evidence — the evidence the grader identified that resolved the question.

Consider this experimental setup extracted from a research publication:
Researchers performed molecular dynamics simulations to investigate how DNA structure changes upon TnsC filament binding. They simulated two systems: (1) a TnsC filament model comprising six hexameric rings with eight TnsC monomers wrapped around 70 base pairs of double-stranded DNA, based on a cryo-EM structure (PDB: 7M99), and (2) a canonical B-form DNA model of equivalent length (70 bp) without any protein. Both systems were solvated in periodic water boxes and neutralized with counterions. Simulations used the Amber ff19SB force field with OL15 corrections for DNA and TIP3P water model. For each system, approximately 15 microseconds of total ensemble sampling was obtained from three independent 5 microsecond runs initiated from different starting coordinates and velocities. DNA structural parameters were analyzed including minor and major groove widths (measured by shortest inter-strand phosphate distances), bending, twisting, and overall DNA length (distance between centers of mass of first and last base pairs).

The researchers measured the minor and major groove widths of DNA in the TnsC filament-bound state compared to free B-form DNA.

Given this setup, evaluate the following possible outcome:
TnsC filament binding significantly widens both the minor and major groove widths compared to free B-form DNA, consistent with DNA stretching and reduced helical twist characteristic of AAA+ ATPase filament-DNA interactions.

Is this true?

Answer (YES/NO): NO